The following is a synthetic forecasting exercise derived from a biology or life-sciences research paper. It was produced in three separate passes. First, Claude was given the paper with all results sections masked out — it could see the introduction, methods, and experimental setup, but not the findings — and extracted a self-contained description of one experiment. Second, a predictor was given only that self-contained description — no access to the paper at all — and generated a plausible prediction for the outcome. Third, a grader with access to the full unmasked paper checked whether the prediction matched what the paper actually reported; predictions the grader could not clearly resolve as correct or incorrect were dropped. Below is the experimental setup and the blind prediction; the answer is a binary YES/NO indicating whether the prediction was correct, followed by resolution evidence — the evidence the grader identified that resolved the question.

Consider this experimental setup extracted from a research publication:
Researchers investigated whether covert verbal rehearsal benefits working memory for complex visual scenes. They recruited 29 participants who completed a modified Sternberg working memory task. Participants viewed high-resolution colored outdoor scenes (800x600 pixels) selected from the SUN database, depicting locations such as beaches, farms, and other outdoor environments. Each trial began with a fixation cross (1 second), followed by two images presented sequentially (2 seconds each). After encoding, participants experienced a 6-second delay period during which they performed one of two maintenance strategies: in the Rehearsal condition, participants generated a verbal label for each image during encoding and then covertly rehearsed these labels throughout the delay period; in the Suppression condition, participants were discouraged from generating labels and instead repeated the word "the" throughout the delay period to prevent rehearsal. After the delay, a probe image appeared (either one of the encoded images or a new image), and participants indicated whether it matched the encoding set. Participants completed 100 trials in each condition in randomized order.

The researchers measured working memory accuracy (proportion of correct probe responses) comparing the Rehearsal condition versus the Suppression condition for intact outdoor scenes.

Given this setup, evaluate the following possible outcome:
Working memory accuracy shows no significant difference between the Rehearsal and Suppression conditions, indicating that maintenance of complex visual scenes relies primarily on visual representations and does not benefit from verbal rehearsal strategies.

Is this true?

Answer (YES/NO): YES